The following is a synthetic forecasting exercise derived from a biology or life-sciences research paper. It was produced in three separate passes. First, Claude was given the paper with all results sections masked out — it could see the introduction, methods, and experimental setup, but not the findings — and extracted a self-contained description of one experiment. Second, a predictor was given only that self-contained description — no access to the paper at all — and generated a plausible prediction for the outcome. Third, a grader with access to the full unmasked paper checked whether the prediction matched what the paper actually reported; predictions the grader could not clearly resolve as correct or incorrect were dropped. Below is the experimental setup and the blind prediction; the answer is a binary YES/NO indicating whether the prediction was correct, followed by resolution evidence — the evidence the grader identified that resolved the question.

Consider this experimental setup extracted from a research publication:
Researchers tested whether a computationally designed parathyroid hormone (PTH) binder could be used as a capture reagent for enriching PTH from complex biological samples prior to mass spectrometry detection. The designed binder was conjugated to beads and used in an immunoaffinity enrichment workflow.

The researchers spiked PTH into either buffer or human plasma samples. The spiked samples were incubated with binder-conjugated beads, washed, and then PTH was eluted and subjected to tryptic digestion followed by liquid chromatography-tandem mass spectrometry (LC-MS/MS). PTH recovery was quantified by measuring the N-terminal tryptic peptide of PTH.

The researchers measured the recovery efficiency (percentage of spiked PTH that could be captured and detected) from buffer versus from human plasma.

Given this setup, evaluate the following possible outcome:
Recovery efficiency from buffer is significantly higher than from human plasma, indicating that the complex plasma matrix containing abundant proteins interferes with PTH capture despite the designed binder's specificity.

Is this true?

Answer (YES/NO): NO